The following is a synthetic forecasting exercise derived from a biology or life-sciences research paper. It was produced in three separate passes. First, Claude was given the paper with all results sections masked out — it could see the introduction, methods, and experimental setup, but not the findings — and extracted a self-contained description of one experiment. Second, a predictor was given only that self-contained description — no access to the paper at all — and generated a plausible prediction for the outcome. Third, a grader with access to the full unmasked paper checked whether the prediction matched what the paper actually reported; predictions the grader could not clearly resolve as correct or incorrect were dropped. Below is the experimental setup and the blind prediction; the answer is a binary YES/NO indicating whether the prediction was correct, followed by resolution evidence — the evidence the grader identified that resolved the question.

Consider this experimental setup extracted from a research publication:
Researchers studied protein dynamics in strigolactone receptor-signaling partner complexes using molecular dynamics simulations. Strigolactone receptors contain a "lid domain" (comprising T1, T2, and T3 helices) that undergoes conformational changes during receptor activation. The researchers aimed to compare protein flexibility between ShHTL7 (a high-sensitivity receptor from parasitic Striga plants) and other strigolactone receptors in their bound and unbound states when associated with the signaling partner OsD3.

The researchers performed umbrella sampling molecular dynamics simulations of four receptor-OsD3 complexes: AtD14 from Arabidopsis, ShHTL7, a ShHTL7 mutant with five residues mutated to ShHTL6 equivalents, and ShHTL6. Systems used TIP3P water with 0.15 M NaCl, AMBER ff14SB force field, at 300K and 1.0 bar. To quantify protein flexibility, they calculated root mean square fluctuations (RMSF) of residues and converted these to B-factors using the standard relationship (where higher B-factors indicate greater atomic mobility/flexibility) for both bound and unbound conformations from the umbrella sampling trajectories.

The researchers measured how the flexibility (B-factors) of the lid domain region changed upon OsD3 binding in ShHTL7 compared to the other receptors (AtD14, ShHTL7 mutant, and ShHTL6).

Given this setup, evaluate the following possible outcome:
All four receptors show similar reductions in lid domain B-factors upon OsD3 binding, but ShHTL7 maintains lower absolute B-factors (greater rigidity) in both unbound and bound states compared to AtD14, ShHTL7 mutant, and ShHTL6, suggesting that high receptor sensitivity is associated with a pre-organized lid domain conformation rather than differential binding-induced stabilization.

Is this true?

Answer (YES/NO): NO